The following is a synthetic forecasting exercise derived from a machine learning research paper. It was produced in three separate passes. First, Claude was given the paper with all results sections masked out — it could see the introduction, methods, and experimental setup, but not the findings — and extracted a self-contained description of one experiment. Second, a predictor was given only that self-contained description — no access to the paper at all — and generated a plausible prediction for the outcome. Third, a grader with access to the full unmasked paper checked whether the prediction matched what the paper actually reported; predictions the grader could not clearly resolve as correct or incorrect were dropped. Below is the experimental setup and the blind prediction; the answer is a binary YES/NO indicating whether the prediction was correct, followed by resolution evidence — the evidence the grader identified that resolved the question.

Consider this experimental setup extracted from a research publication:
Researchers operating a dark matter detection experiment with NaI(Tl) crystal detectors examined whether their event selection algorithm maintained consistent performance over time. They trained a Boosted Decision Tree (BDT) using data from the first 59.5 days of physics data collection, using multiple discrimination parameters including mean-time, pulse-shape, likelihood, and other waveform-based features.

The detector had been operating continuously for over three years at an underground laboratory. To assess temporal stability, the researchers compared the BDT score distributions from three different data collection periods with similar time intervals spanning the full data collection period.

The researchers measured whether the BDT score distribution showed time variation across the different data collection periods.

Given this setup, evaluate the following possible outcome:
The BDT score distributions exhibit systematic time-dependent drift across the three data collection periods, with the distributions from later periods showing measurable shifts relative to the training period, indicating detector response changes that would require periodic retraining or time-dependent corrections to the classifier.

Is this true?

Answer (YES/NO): NO